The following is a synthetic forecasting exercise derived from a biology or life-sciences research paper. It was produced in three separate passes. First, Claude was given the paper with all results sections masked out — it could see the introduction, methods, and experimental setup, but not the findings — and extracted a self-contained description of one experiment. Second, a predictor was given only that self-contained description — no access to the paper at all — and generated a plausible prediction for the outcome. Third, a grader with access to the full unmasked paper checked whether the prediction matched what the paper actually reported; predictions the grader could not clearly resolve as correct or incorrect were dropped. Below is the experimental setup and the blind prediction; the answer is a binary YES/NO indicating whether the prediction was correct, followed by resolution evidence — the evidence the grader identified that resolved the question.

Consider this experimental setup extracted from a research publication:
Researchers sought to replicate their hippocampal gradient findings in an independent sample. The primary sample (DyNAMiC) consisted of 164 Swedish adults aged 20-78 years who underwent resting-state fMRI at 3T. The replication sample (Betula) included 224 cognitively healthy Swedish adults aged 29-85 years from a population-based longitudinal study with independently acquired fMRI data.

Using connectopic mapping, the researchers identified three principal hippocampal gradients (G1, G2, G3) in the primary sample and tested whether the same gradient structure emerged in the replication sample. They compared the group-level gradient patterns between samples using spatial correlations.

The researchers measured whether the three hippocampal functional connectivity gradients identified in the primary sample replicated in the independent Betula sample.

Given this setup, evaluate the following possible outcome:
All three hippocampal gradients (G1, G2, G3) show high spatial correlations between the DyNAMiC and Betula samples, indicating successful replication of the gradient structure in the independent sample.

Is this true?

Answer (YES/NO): YES